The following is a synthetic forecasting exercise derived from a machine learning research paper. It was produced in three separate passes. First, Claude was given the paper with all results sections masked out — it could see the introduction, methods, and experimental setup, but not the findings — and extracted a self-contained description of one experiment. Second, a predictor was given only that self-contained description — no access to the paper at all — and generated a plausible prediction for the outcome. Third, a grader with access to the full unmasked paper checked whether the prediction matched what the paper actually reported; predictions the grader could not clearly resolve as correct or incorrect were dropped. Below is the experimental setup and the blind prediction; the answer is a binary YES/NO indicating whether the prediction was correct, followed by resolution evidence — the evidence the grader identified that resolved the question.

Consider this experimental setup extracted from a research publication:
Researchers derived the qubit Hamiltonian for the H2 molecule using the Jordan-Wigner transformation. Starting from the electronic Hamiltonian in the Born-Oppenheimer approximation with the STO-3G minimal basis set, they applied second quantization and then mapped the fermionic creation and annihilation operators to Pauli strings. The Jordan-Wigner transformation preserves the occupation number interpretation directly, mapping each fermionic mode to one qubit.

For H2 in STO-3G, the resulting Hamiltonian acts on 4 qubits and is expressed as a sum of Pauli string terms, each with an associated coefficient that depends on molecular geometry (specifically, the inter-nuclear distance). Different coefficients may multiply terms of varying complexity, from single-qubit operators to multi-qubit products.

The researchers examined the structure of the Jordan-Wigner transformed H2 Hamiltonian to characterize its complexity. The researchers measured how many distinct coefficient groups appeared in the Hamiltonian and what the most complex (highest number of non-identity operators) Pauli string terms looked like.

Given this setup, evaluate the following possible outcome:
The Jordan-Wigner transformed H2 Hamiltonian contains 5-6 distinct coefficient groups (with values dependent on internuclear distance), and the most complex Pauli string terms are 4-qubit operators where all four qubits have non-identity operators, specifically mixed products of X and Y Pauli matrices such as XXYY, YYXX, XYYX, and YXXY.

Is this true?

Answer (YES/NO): NO